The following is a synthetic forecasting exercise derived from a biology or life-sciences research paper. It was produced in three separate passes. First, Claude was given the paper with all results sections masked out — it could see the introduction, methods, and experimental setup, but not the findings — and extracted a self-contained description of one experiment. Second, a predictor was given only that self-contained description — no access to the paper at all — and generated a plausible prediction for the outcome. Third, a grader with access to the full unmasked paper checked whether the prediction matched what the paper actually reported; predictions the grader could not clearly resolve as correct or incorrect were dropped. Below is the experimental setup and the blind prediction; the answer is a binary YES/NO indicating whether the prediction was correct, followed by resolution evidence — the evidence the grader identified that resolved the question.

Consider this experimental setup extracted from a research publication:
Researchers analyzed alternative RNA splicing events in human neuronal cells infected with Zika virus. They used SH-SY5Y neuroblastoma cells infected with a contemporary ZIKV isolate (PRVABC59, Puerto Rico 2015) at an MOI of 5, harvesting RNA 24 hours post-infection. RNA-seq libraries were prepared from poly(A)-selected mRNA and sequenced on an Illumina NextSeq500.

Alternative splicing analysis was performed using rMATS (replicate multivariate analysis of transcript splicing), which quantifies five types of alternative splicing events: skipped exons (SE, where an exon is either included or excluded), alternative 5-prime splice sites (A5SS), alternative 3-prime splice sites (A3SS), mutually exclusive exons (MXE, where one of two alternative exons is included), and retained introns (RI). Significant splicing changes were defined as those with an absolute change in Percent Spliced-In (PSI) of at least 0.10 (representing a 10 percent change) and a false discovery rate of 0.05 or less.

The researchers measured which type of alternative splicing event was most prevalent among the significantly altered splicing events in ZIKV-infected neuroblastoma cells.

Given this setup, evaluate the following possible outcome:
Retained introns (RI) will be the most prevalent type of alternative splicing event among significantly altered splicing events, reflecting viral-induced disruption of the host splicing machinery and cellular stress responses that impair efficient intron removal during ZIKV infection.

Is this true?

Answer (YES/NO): NO